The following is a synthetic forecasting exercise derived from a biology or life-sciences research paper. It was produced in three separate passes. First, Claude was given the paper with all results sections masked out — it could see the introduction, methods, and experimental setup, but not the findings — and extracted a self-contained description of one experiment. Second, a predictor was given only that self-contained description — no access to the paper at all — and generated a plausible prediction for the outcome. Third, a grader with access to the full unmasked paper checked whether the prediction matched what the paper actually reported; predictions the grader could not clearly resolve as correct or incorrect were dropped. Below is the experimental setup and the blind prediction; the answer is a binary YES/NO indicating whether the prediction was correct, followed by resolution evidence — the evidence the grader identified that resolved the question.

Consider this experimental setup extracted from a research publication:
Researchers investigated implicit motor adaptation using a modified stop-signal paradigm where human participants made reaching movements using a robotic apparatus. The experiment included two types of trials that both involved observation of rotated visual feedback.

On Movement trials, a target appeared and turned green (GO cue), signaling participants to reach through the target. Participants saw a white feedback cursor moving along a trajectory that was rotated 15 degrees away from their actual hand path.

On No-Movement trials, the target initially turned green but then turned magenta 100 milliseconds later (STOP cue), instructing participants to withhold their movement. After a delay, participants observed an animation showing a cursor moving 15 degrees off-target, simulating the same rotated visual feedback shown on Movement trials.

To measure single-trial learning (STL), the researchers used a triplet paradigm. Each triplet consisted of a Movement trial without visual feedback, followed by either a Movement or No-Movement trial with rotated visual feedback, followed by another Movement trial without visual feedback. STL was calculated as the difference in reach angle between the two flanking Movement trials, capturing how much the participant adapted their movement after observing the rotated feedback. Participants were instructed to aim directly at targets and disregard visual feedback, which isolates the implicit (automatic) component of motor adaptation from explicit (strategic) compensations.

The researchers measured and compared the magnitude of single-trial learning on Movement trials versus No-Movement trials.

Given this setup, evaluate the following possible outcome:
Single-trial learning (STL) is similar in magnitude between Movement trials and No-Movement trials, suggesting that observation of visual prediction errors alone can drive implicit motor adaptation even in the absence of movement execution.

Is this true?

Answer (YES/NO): NO